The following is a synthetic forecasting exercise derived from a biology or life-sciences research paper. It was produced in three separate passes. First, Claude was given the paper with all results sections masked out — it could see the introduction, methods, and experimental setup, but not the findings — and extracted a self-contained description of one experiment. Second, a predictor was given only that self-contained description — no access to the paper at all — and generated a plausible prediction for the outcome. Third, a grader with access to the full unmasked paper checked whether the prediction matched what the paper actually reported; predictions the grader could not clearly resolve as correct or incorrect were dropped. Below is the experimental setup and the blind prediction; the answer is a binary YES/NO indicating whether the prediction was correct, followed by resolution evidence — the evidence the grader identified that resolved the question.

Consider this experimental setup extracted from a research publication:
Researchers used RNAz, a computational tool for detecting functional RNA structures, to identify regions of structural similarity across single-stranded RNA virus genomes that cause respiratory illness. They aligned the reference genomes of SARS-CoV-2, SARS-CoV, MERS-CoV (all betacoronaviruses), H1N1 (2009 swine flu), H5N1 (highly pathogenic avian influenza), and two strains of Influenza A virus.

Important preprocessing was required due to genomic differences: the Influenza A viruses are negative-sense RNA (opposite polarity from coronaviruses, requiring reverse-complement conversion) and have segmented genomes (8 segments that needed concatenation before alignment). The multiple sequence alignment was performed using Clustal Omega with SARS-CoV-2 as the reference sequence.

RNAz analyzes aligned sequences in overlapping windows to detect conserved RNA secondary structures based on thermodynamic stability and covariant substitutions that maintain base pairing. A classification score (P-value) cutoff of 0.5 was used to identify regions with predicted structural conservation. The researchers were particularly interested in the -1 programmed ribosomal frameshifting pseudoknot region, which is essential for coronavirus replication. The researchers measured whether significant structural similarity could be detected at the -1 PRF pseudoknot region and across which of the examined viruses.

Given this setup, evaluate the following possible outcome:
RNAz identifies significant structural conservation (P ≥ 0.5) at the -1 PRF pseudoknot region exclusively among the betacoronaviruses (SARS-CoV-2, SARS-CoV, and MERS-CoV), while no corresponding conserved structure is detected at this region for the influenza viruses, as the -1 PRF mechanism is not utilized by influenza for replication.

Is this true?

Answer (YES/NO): YES